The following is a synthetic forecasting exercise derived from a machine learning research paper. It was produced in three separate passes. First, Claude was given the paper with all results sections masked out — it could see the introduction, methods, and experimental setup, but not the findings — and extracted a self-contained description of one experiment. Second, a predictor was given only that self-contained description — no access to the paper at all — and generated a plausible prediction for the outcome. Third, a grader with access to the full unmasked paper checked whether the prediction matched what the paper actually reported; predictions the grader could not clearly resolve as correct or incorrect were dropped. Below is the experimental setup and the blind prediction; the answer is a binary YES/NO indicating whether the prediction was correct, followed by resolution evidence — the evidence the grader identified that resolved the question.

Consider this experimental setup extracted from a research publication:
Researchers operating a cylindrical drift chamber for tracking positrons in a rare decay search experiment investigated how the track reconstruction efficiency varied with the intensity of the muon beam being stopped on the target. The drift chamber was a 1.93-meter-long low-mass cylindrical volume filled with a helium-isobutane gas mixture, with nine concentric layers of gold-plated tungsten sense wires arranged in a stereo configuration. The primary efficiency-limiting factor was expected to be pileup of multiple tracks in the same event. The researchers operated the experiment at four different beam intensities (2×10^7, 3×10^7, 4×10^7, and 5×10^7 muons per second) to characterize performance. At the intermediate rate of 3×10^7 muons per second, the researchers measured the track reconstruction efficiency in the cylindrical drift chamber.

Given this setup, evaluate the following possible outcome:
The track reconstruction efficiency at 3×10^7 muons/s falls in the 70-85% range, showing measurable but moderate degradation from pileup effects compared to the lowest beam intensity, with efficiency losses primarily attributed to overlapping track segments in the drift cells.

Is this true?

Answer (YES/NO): YES